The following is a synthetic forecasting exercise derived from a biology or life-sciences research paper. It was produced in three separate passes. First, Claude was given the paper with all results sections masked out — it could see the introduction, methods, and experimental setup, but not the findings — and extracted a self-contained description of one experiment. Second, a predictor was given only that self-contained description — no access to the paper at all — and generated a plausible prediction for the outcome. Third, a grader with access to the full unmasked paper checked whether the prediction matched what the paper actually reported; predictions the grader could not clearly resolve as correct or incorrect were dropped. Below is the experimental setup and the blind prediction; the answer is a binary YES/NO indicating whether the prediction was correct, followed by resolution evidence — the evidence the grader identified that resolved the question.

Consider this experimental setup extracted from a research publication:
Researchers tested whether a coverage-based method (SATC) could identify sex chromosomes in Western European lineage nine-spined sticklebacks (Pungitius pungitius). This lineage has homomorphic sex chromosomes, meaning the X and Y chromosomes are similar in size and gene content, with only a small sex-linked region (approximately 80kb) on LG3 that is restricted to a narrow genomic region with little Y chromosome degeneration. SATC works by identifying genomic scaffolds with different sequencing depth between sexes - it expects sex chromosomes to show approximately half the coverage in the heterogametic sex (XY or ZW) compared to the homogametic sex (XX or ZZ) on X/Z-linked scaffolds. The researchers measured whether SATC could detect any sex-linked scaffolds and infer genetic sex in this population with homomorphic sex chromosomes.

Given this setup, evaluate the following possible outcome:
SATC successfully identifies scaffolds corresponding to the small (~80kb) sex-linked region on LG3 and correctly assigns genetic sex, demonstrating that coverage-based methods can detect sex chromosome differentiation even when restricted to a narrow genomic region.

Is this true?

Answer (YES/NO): NO